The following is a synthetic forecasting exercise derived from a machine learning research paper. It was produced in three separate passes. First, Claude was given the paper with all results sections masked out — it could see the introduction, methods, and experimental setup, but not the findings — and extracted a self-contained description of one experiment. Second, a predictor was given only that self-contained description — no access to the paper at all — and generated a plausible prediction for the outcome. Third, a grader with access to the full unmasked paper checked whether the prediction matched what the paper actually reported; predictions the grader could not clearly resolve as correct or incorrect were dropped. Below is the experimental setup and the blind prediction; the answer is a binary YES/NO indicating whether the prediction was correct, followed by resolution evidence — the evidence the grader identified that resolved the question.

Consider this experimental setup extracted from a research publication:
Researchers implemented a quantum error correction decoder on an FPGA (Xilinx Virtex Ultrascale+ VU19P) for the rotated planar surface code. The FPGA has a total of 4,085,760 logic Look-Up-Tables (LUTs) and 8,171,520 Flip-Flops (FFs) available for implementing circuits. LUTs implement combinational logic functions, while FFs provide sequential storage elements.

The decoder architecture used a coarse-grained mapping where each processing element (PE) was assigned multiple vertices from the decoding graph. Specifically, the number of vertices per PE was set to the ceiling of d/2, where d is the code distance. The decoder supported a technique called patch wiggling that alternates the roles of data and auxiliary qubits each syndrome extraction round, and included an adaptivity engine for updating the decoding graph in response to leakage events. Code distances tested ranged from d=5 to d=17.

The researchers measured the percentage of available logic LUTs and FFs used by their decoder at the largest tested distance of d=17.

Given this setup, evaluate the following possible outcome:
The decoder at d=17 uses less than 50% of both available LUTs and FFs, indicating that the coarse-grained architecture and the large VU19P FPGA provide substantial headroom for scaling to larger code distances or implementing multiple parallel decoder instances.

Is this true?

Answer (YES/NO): YES